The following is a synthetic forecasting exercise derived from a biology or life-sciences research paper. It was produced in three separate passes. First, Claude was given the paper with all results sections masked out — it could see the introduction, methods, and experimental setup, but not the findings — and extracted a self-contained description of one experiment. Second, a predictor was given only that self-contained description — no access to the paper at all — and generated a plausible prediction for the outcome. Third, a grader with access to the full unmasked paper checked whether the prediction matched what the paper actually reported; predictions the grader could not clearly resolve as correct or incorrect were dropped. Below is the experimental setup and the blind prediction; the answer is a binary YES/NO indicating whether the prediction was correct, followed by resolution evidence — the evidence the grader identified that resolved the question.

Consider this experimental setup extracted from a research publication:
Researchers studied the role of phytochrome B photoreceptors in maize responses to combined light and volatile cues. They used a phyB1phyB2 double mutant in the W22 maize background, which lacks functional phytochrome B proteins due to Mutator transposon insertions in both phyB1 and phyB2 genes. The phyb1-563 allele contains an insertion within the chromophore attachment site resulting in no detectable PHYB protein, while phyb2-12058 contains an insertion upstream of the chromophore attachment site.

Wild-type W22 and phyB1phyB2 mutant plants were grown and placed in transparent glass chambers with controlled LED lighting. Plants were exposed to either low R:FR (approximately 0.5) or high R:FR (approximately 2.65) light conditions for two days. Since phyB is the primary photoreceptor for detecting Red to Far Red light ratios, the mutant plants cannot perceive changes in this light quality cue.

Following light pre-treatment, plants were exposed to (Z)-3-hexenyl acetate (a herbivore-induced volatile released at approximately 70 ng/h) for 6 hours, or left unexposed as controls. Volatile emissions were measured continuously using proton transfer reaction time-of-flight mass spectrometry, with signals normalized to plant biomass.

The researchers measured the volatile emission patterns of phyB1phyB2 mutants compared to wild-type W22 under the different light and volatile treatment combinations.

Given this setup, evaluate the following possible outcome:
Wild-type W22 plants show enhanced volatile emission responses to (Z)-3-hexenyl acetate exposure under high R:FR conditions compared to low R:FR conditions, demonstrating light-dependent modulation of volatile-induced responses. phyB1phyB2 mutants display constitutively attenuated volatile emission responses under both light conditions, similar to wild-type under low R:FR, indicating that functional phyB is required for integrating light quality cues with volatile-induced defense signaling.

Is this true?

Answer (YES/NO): NO